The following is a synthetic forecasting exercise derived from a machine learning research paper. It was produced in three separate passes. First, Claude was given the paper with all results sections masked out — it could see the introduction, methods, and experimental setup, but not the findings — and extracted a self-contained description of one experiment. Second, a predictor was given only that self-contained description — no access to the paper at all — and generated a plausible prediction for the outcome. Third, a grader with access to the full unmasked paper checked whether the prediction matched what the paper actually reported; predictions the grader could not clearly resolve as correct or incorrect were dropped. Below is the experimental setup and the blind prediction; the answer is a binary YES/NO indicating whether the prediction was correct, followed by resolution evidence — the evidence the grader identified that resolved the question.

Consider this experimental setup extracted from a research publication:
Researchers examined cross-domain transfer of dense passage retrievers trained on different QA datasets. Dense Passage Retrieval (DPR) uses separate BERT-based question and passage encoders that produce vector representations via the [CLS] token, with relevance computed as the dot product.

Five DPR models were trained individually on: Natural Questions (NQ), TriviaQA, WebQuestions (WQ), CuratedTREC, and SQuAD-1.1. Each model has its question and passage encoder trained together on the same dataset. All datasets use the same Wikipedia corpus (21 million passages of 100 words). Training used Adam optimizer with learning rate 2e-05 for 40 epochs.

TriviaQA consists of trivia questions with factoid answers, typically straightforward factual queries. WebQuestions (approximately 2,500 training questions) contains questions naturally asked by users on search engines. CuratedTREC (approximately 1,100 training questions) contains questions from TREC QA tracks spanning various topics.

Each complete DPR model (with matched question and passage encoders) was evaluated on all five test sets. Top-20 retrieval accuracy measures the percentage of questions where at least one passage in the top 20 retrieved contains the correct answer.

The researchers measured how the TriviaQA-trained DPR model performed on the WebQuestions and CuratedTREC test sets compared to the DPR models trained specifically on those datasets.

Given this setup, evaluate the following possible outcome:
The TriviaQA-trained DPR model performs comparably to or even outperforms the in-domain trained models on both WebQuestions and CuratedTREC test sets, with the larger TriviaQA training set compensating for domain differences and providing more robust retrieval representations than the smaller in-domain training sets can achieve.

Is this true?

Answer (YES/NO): YES